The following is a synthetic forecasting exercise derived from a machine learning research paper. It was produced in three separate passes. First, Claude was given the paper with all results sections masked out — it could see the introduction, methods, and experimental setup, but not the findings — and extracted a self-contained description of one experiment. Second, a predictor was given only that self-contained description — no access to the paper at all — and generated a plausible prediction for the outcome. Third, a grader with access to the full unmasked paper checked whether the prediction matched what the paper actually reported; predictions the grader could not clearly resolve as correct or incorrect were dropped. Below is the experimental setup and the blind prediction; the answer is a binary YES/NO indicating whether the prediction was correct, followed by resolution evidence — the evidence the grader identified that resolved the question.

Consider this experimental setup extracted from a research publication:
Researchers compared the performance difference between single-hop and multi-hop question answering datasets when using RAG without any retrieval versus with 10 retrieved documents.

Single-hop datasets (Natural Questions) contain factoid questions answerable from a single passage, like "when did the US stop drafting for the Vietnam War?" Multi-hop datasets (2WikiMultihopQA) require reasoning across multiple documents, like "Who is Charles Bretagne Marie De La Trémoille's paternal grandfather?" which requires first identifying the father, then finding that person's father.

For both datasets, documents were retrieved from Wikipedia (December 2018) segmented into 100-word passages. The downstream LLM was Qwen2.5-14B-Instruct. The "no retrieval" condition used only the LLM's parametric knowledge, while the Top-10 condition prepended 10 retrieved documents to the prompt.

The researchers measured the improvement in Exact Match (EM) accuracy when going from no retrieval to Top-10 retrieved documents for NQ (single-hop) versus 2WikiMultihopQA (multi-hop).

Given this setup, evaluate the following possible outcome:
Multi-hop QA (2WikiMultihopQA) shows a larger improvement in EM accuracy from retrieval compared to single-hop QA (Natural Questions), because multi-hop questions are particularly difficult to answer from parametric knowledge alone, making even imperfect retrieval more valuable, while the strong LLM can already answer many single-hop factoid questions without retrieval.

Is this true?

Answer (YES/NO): NO